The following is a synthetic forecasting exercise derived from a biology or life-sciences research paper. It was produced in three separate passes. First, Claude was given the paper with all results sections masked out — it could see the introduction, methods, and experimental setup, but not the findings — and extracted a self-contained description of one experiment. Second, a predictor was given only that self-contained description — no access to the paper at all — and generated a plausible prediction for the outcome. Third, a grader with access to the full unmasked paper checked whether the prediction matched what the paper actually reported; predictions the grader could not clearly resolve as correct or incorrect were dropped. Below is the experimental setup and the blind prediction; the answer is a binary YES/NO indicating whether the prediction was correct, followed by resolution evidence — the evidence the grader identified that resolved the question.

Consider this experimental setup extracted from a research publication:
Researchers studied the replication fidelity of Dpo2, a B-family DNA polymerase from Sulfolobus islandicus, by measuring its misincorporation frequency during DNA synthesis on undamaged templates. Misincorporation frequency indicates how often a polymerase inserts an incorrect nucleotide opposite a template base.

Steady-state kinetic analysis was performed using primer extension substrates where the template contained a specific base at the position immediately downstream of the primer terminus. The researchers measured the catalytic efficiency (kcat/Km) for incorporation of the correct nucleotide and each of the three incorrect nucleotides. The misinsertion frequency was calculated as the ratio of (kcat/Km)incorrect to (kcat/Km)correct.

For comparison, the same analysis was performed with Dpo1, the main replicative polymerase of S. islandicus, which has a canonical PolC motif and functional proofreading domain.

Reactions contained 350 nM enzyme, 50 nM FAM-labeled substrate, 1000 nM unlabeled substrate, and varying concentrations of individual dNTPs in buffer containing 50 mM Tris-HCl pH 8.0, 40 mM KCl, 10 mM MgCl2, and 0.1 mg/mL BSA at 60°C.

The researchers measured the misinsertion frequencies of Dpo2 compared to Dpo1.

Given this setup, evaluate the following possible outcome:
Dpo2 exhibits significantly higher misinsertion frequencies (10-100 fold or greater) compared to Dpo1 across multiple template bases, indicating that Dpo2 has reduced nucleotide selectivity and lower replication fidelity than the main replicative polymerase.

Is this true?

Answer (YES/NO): NO